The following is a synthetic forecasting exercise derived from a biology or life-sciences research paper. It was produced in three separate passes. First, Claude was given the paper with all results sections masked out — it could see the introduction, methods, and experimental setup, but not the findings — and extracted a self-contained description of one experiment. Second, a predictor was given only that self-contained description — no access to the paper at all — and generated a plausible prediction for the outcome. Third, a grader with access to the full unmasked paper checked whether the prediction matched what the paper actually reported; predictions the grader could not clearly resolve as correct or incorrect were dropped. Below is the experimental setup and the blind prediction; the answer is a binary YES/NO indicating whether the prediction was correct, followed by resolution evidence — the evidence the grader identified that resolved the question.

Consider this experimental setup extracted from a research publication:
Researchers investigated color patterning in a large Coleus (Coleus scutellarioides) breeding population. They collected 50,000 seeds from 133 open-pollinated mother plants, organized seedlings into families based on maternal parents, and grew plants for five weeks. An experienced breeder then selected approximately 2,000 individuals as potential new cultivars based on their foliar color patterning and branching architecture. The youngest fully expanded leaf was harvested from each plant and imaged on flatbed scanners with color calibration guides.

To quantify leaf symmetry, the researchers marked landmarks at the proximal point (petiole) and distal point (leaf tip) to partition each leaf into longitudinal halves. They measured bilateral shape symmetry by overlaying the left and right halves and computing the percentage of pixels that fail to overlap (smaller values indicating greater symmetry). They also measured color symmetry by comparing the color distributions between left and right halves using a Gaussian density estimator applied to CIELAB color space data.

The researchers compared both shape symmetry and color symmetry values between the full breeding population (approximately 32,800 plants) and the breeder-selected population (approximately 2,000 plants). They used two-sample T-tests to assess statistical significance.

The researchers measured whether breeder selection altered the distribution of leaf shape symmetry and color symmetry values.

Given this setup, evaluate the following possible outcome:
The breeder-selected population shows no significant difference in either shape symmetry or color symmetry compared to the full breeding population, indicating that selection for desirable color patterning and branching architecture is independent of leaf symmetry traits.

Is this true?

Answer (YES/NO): NO